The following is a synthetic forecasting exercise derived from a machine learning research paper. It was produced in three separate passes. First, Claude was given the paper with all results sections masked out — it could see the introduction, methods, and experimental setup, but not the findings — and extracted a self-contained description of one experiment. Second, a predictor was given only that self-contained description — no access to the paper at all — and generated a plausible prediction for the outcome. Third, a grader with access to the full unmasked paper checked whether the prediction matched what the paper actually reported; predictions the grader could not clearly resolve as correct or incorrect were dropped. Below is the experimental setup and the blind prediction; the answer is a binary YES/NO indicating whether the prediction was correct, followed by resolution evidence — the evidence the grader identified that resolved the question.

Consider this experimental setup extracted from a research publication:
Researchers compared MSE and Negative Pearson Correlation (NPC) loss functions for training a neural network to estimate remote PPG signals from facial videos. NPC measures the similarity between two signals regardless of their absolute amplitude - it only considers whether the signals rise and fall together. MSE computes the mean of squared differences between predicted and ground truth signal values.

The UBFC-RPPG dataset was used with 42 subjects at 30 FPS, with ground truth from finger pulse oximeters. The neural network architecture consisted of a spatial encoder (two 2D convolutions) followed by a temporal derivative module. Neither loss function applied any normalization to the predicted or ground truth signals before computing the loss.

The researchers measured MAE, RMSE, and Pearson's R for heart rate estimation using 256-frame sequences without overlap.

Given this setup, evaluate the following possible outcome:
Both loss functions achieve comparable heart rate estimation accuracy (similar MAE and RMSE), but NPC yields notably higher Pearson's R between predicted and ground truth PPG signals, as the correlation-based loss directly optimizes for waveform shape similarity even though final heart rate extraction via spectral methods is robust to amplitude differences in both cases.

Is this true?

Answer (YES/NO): NO